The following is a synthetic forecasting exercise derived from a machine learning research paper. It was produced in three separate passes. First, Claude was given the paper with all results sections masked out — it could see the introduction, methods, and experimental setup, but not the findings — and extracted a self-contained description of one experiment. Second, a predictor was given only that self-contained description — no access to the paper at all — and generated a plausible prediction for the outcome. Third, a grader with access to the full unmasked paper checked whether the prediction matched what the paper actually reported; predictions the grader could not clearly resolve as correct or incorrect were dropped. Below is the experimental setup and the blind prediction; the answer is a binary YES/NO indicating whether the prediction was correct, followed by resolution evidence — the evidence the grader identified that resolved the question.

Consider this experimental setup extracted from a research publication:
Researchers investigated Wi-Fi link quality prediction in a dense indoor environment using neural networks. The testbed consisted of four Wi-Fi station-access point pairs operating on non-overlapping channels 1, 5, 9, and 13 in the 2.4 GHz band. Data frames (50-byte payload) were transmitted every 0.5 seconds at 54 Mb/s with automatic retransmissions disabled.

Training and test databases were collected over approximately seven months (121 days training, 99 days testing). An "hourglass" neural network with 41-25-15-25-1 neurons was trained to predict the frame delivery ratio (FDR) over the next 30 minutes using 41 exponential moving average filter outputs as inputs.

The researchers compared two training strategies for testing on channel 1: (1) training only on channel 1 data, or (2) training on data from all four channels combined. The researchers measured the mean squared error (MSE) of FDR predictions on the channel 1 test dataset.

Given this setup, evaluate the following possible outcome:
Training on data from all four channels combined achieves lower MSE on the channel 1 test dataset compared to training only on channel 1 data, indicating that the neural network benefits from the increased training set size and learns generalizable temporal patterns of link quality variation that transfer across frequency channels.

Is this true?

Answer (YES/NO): YES